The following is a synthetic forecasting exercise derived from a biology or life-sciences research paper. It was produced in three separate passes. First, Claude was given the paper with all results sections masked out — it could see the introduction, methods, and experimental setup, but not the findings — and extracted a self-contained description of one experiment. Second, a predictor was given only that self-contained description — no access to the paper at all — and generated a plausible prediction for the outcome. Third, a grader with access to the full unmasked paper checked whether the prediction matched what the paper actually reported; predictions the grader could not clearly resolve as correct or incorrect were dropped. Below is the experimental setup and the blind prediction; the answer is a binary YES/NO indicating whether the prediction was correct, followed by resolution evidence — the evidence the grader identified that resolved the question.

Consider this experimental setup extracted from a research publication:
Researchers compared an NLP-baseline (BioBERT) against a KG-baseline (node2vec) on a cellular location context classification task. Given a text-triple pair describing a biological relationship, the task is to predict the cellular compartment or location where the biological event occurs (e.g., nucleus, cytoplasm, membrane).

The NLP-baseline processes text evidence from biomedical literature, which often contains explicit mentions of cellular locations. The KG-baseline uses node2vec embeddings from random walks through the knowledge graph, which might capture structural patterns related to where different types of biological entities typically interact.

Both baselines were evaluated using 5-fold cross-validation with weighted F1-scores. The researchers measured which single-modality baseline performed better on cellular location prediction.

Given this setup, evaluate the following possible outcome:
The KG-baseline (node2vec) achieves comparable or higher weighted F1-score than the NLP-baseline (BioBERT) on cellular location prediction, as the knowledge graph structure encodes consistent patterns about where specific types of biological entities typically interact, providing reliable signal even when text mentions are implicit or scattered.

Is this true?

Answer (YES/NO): NO